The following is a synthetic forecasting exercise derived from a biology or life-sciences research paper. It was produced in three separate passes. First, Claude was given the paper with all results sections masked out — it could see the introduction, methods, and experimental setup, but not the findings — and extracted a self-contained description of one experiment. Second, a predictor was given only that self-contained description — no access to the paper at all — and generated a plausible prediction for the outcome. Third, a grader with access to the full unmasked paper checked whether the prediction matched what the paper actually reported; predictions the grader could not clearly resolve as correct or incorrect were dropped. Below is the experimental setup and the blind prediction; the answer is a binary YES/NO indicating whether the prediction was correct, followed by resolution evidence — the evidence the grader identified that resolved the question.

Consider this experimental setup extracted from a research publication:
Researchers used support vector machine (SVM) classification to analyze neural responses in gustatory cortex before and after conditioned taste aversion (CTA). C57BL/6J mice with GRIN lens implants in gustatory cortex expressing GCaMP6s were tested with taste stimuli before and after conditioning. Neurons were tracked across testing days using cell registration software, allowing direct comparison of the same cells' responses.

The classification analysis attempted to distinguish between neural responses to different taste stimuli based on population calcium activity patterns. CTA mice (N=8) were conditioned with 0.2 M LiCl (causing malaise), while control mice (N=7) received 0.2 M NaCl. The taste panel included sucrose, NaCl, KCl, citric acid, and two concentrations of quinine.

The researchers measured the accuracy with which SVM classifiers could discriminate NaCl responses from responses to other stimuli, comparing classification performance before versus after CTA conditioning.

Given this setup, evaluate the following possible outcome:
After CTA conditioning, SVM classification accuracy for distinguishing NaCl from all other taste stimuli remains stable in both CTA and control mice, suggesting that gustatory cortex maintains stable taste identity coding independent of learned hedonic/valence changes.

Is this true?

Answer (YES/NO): NO